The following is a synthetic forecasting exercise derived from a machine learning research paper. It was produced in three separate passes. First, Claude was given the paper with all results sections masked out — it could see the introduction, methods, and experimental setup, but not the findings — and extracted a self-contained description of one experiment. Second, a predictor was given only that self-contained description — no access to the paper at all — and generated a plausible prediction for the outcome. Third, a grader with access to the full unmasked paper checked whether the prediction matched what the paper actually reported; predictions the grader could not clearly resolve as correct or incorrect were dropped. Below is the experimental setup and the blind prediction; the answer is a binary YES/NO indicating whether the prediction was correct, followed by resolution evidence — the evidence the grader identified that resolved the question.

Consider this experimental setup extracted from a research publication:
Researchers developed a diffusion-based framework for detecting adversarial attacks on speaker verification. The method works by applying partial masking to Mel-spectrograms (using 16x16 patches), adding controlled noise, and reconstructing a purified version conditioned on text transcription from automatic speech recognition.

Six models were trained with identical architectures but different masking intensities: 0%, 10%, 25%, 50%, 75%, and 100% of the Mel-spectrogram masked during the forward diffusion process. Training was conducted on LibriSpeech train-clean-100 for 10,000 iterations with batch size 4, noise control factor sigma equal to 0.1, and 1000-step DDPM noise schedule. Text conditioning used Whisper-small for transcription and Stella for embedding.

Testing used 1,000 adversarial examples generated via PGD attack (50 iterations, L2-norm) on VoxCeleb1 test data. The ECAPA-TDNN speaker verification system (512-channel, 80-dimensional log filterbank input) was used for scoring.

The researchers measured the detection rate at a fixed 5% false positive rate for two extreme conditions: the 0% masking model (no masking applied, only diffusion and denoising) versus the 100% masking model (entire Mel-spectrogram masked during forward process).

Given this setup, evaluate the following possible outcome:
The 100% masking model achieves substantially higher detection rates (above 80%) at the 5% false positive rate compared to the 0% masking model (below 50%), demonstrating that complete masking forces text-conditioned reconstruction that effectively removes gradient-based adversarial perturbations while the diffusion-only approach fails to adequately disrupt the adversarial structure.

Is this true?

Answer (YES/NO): NO